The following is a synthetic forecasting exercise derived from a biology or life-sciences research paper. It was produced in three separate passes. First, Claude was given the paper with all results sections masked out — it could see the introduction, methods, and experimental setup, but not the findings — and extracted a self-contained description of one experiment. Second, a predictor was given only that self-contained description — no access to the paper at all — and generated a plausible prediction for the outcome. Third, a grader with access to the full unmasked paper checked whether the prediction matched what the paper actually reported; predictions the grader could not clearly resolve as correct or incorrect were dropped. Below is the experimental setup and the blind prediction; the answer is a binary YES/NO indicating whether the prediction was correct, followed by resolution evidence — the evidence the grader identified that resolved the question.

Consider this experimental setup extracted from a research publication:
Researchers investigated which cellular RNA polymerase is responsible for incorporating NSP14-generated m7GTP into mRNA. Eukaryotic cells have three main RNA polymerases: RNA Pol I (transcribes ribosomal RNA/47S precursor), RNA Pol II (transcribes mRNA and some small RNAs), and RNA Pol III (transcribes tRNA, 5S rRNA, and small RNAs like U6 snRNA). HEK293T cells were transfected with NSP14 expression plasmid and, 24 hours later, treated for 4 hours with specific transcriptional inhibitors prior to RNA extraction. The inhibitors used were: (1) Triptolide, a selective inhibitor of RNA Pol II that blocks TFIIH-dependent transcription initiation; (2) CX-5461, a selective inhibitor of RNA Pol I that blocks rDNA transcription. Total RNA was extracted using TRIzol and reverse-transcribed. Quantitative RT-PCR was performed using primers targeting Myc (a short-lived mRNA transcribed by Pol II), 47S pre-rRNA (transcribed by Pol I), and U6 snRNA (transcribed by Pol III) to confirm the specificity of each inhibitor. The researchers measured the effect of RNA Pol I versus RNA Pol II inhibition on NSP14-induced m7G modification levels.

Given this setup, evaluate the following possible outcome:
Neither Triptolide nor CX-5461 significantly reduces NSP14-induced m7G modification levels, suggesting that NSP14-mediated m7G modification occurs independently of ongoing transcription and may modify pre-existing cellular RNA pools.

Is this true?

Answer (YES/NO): NO